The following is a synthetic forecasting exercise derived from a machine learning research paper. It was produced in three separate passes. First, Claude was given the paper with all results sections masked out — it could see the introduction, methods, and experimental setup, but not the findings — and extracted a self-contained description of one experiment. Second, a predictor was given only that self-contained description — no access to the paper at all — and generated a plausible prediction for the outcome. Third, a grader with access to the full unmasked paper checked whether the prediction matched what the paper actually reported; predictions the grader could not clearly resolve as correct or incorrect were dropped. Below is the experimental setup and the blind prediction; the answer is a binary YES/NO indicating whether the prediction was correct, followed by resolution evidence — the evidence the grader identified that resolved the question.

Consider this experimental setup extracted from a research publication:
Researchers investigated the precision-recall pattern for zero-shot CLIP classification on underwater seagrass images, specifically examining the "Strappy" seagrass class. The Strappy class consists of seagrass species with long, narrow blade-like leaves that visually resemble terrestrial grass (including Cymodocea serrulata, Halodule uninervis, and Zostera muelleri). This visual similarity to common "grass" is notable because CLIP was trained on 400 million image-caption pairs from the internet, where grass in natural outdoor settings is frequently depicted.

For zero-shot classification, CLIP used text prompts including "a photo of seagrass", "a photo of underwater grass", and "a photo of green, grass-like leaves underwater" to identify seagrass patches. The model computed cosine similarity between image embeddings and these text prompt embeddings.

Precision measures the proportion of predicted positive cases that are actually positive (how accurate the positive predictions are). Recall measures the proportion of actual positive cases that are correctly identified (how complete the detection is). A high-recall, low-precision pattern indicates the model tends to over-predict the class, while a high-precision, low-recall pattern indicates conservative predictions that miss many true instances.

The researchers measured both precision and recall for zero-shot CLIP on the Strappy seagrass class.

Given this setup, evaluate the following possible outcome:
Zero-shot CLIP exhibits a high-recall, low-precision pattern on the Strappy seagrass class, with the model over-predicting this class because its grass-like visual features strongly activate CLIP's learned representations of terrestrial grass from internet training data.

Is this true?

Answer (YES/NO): YES